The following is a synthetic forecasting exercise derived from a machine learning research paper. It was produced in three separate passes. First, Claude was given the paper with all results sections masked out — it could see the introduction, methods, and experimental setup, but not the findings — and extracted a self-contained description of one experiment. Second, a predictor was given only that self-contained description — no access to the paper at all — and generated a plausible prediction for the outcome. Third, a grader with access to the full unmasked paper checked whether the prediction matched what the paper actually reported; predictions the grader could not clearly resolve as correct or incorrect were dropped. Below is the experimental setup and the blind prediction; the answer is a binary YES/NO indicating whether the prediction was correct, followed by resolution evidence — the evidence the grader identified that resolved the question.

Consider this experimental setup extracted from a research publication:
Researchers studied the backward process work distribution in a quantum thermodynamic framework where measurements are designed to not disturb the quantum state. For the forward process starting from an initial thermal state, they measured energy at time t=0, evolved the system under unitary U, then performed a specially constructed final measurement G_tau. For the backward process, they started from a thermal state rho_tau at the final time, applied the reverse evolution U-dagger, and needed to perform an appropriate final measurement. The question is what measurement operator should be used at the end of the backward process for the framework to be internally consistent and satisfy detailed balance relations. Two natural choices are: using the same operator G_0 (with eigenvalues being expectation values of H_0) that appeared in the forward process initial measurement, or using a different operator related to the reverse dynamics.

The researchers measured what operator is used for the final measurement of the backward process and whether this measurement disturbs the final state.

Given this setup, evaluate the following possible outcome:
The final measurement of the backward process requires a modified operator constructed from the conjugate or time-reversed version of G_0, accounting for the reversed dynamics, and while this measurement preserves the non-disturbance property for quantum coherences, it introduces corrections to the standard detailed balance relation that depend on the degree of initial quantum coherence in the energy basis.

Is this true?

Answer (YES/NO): NO